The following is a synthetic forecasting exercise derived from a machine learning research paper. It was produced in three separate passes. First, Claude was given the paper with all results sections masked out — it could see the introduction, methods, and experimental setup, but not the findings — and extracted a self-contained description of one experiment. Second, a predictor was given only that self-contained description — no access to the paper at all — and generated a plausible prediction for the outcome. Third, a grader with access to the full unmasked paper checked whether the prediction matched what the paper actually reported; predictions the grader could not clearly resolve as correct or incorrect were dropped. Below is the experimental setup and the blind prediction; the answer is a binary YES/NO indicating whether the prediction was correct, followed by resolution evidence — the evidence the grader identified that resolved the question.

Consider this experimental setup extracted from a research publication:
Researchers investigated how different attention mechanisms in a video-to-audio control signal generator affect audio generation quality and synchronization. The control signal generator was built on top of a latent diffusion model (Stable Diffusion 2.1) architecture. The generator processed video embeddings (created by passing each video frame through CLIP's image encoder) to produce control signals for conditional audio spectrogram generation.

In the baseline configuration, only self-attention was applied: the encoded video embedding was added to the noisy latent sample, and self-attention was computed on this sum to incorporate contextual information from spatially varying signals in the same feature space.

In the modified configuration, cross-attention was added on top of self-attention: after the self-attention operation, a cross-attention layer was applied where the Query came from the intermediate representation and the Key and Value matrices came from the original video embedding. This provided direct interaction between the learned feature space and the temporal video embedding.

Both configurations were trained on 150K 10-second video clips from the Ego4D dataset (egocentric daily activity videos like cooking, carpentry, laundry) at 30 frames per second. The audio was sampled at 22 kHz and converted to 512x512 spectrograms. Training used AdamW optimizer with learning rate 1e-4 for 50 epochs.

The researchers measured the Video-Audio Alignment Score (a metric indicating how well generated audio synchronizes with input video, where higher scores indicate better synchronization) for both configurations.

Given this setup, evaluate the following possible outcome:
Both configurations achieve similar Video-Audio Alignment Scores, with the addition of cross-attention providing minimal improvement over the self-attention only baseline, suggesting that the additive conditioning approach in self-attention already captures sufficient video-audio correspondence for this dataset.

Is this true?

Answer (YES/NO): NO